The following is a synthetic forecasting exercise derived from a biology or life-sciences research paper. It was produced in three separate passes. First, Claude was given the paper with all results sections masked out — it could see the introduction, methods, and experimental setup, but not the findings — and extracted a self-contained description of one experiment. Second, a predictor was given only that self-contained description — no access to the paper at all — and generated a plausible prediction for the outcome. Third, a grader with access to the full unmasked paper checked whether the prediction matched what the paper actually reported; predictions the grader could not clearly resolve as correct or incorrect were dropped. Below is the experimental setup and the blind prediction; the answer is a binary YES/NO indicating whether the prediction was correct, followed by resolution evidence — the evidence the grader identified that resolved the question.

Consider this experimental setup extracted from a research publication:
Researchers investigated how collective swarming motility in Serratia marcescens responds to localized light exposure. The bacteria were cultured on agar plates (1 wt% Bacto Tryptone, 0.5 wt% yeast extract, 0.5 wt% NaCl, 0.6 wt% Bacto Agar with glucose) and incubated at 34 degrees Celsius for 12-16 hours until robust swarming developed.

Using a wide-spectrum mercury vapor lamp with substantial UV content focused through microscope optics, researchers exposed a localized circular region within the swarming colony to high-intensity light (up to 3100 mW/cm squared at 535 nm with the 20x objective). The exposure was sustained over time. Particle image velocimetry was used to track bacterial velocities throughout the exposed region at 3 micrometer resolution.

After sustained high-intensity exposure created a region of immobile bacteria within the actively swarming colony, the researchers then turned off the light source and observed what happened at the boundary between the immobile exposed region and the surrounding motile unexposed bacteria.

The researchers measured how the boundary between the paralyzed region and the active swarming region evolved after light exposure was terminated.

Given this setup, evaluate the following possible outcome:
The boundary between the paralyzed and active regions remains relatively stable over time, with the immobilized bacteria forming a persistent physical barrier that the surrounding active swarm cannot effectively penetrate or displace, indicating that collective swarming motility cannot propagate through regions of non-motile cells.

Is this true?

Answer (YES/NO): NO